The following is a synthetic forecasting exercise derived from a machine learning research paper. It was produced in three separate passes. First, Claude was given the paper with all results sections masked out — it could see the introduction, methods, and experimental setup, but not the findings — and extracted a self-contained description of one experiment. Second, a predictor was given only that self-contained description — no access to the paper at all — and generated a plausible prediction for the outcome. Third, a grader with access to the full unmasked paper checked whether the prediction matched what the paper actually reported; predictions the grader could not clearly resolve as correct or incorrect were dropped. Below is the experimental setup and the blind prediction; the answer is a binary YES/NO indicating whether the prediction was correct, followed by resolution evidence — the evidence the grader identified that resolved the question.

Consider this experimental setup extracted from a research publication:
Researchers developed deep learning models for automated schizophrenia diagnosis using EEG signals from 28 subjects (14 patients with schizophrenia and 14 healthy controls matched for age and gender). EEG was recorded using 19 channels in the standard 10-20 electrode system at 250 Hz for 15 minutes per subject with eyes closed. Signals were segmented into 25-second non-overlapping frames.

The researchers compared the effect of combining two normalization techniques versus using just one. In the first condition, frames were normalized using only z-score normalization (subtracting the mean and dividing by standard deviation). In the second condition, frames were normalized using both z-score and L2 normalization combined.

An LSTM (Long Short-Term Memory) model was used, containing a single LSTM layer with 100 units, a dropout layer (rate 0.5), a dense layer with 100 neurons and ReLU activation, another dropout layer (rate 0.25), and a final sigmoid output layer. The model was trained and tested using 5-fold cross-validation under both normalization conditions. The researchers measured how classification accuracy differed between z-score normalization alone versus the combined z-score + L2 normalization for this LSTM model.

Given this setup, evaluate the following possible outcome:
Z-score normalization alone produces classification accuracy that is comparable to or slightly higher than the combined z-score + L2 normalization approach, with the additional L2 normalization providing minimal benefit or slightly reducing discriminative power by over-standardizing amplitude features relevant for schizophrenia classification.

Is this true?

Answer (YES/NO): NO